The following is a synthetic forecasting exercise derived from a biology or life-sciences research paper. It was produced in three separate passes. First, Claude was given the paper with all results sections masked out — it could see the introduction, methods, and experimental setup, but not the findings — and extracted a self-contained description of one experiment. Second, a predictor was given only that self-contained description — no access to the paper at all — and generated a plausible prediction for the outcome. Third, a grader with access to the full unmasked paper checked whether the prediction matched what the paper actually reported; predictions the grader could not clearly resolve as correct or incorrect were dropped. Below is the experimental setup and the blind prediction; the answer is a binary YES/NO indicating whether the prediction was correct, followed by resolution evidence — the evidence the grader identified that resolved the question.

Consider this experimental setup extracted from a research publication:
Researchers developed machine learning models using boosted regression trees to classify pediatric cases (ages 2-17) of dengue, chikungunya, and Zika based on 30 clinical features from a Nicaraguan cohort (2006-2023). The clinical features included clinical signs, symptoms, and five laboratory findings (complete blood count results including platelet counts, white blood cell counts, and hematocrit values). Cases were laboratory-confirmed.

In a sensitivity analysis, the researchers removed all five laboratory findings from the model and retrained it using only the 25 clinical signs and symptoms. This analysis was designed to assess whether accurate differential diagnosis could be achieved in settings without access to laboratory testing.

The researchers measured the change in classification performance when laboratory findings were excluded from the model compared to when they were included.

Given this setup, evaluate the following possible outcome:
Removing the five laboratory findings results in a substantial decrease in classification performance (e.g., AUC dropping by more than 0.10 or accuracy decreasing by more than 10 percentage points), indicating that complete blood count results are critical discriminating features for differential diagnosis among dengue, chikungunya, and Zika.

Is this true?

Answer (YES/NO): NO